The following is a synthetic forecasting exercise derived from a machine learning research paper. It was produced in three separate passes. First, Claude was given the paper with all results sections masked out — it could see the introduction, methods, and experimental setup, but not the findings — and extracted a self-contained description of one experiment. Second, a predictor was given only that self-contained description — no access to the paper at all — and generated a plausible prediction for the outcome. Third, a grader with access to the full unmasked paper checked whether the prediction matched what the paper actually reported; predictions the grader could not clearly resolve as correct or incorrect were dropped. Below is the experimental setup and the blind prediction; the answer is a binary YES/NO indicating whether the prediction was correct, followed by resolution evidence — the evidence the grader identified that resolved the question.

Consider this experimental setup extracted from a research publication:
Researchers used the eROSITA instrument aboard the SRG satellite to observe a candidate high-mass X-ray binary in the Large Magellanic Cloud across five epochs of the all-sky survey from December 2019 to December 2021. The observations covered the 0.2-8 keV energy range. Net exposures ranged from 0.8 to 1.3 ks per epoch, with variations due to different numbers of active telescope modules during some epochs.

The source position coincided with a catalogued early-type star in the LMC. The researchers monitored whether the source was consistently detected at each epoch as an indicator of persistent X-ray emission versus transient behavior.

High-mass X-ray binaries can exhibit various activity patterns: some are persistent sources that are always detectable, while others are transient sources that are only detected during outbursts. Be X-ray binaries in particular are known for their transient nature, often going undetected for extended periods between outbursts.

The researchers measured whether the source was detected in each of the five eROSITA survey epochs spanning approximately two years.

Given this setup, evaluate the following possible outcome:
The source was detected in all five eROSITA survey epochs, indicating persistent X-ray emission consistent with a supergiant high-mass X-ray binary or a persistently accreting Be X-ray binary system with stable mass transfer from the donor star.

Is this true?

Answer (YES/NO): YES